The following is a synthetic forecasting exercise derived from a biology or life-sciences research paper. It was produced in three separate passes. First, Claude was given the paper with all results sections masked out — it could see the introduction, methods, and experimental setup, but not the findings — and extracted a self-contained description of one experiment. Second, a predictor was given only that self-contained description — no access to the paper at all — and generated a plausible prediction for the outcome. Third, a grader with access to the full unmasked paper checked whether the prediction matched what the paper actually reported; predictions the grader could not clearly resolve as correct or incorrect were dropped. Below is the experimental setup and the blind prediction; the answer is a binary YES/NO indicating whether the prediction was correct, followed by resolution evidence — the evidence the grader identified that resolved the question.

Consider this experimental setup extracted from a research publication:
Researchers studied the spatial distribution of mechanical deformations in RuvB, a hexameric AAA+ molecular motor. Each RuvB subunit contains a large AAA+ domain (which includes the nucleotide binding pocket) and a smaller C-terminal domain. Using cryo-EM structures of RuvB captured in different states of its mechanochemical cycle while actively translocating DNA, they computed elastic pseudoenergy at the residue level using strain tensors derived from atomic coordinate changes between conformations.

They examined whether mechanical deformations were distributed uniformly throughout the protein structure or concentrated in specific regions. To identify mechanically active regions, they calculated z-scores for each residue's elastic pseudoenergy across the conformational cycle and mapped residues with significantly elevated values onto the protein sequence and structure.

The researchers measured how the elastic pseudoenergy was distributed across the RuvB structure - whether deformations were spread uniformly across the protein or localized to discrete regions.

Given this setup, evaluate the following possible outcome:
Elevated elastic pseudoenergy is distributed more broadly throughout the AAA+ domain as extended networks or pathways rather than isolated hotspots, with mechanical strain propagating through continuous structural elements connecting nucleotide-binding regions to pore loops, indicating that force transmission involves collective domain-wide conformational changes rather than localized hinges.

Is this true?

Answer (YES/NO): NO